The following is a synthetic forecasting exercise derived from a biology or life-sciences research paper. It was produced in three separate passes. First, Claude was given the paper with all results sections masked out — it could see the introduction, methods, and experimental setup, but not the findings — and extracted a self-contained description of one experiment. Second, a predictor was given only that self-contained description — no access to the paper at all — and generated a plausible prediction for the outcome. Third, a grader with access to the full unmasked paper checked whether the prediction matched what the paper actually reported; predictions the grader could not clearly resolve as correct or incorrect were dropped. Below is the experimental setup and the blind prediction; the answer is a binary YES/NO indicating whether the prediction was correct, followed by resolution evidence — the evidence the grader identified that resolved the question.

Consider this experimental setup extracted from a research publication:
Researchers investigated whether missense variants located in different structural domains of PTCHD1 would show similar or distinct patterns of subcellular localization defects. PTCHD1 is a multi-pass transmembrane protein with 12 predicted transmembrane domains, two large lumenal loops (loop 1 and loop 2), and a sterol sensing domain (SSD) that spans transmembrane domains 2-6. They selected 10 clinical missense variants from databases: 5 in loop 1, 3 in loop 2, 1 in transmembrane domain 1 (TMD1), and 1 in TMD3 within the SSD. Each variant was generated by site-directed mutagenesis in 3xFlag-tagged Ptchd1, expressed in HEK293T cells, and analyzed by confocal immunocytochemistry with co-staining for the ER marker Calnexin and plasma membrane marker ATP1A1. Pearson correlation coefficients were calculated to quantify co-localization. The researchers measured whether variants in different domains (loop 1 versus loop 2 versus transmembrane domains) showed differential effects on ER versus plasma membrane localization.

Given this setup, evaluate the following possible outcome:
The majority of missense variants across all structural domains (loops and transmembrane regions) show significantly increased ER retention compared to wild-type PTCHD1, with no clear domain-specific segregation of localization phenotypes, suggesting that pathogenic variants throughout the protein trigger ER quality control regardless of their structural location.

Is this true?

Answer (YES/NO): NO